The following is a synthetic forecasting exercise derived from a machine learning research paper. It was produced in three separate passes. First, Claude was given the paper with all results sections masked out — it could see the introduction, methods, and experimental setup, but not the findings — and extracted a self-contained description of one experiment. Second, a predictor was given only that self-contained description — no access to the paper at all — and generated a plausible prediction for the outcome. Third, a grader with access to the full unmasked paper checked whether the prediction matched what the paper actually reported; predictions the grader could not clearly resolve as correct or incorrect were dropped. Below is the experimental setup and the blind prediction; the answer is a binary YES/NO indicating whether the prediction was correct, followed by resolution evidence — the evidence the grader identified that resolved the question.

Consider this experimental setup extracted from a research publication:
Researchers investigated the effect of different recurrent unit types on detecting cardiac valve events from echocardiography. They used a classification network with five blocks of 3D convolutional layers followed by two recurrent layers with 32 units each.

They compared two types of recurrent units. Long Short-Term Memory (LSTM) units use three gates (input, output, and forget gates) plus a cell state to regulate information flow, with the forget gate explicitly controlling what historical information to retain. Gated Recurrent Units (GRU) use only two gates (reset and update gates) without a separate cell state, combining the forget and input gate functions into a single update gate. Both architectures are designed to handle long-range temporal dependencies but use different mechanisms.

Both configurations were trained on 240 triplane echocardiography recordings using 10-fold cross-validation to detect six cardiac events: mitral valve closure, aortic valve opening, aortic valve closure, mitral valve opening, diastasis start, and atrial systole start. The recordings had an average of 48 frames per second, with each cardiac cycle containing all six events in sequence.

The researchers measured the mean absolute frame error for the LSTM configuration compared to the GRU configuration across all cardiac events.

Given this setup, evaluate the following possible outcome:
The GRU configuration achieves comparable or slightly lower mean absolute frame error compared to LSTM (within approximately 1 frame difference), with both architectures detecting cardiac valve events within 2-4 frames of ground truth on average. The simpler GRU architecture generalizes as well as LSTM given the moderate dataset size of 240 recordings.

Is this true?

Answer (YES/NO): NO